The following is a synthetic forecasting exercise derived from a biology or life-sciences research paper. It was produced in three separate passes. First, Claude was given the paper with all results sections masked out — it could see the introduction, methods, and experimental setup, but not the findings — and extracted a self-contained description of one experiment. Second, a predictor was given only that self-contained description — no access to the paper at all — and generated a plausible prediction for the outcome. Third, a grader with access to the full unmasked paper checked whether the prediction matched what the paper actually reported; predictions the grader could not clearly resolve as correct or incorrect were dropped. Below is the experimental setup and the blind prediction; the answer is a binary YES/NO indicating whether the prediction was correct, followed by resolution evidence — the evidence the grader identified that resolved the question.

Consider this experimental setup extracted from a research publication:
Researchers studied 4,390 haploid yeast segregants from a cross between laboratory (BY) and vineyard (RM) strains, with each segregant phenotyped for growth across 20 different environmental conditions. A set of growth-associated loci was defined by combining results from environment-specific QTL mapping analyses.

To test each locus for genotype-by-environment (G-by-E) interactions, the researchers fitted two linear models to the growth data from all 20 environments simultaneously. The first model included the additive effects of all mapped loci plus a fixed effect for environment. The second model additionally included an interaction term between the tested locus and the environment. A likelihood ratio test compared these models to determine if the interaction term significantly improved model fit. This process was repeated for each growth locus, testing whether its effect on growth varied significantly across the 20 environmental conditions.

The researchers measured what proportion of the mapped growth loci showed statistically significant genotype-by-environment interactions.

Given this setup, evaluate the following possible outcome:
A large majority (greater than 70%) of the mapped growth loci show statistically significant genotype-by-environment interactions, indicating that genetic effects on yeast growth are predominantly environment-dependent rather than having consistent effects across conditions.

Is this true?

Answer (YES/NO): YES